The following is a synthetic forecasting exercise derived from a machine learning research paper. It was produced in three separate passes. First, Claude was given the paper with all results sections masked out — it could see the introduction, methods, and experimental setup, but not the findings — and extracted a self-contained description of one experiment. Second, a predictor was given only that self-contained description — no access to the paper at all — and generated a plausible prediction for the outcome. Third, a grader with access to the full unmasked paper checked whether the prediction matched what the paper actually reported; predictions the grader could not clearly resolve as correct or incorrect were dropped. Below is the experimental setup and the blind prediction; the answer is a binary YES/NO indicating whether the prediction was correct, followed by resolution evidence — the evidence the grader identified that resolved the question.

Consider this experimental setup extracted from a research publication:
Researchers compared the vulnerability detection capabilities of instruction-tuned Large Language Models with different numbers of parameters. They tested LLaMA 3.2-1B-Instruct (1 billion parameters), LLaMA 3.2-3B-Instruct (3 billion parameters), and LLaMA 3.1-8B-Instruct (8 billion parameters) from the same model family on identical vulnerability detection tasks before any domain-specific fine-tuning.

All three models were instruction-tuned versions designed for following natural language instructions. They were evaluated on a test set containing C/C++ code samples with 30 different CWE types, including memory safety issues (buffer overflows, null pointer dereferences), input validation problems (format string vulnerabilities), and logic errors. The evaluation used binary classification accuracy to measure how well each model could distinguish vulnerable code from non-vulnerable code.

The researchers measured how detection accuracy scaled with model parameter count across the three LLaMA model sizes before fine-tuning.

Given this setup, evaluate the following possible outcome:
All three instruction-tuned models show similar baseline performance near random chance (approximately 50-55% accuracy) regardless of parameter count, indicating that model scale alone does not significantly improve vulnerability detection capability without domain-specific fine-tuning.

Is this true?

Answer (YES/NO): NO